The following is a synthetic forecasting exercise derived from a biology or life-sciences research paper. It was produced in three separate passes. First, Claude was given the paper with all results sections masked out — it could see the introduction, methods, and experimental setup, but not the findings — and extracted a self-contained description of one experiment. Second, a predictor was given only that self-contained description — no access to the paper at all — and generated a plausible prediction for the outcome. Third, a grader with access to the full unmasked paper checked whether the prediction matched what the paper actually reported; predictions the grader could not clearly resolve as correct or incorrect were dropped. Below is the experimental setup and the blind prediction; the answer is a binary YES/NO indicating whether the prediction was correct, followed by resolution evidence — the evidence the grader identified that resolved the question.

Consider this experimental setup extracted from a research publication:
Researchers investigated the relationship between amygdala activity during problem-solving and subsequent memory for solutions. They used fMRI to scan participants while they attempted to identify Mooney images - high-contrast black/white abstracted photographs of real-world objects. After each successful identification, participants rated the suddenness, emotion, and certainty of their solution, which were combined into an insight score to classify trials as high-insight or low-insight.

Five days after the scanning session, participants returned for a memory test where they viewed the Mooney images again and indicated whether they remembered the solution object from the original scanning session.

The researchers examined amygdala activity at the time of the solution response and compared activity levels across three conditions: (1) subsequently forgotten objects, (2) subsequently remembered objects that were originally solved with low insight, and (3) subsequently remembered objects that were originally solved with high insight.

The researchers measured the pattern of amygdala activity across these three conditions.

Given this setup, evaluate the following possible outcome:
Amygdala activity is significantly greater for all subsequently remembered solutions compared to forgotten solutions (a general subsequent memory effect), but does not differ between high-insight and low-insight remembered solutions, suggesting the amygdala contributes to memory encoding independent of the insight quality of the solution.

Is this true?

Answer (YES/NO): NO